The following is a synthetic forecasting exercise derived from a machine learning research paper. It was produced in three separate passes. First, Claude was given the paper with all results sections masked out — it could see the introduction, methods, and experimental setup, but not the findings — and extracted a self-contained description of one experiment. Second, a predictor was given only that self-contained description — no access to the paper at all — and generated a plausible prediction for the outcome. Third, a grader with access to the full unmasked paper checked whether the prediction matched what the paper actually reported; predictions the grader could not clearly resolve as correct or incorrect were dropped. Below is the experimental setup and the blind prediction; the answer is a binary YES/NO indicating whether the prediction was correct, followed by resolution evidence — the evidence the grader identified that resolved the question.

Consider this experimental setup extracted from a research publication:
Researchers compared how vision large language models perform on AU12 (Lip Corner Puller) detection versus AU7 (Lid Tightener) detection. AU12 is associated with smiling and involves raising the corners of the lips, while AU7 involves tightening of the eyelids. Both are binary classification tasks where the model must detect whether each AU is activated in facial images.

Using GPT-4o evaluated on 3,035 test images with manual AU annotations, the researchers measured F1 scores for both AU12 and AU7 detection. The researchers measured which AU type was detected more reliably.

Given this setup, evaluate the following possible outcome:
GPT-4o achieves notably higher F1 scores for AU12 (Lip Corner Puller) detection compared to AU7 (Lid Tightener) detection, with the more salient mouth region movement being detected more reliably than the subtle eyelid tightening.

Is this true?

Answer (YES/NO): YES